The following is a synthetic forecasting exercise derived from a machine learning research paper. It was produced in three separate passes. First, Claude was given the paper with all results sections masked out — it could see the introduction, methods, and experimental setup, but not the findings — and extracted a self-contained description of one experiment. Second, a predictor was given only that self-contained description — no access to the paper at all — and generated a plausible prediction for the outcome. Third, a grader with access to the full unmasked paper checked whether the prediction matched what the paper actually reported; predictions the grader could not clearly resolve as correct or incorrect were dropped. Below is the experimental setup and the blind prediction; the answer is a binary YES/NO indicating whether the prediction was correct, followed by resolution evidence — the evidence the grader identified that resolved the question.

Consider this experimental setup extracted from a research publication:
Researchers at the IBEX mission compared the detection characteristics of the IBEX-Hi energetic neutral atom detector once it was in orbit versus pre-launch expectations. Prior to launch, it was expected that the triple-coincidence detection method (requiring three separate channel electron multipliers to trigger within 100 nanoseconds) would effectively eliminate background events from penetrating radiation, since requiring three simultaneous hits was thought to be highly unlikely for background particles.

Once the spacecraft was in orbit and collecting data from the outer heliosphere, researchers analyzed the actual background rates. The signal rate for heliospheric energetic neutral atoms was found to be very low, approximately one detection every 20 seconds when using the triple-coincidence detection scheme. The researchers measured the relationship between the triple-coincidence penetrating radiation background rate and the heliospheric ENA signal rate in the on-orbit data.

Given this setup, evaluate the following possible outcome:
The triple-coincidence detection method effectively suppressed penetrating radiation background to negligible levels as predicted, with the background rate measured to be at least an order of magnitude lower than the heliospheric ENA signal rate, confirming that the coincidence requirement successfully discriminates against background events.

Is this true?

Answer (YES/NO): NO